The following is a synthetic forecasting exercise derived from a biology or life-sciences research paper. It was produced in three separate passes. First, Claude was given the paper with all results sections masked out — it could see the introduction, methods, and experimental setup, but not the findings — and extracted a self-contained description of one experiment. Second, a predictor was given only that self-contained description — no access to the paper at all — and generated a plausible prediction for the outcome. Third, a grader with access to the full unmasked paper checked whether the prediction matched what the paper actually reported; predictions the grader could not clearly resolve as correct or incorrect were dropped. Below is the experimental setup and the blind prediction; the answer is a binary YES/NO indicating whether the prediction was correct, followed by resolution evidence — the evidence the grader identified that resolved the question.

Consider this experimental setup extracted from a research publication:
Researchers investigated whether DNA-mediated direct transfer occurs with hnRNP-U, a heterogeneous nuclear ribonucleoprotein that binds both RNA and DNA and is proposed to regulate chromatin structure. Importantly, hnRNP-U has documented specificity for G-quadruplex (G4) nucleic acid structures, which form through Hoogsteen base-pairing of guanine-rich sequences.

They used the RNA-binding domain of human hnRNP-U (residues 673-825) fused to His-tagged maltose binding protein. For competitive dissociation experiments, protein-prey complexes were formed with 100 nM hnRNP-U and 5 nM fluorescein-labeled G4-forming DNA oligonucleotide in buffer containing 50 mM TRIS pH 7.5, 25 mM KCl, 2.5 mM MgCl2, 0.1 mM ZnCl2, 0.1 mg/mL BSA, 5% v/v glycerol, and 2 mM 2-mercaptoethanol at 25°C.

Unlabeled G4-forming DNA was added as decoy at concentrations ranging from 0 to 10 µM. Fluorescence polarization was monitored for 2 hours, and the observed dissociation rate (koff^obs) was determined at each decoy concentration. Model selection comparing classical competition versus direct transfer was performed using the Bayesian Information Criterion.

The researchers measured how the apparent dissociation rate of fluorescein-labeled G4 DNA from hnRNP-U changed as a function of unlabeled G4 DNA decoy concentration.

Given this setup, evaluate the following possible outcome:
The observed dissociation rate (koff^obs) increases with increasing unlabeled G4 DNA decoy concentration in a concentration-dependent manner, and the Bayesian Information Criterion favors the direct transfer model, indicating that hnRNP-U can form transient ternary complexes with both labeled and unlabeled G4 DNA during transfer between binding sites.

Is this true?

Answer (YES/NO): YES